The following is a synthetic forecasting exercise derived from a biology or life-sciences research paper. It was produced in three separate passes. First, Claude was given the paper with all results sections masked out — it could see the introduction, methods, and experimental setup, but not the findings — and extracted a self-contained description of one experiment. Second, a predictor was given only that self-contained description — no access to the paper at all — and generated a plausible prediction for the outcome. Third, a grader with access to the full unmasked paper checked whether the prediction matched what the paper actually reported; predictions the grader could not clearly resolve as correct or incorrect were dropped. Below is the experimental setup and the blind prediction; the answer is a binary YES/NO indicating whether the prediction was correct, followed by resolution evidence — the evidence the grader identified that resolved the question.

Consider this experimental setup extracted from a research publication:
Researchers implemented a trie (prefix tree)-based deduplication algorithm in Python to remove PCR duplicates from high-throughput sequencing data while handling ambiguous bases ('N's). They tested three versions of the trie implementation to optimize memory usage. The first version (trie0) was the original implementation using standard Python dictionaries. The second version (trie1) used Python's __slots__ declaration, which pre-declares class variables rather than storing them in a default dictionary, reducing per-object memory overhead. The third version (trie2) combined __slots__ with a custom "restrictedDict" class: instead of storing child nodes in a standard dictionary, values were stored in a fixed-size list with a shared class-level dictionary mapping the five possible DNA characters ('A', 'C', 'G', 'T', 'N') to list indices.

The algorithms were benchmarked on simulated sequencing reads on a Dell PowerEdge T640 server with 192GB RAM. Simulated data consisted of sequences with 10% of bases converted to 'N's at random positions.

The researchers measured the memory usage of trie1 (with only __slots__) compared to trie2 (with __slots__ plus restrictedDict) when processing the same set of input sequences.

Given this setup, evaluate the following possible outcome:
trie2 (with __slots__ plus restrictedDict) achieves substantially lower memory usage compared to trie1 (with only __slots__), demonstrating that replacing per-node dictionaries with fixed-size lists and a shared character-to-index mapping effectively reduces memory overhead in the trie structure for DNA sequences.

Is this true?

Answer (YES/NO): NO